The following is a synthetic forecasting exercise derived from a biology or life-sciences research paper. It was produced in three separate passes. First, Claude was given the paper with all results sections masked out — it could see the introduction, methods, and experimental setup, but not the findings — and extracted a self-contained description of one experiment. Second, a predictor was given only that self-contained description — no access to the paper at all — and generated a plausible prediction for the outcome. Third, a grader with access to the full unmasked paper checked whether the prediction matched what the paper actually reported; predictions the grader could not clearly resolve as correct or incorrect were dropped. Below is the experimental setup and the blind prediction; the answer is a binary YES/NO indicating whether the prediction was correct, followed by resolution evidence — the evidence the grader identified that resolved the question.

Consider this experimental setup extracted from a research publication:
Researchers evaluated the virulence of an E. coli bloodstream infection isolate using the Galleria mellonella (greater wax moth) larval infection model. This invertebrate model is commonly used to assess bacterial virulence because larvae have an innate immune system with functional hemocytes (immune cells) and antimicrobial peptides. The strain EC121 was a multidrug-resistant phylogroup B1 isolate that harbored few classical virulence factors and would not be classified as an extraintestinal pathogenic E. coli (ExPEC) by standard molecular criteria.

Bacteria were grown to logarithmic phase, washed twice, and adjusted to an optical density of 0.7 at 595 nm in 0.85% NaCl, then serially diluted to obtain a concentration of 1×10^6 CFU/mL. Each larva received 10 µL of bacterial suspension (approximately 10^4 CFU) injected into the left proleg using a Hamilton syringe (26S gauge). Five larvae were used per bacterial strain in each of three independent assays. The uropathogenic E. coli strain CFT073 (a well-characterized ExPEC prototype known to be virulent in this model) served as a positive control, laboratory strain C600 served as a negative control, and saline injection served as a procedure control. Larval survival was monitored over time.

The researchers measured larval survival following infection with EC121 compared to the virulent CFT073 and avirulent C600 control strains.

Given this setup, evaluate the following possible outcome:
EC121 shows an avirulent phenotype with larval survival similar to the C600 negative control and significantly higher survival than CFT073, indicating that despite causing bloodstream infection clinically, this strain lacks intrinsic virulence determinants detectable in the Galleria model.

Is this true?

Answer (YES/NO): NO